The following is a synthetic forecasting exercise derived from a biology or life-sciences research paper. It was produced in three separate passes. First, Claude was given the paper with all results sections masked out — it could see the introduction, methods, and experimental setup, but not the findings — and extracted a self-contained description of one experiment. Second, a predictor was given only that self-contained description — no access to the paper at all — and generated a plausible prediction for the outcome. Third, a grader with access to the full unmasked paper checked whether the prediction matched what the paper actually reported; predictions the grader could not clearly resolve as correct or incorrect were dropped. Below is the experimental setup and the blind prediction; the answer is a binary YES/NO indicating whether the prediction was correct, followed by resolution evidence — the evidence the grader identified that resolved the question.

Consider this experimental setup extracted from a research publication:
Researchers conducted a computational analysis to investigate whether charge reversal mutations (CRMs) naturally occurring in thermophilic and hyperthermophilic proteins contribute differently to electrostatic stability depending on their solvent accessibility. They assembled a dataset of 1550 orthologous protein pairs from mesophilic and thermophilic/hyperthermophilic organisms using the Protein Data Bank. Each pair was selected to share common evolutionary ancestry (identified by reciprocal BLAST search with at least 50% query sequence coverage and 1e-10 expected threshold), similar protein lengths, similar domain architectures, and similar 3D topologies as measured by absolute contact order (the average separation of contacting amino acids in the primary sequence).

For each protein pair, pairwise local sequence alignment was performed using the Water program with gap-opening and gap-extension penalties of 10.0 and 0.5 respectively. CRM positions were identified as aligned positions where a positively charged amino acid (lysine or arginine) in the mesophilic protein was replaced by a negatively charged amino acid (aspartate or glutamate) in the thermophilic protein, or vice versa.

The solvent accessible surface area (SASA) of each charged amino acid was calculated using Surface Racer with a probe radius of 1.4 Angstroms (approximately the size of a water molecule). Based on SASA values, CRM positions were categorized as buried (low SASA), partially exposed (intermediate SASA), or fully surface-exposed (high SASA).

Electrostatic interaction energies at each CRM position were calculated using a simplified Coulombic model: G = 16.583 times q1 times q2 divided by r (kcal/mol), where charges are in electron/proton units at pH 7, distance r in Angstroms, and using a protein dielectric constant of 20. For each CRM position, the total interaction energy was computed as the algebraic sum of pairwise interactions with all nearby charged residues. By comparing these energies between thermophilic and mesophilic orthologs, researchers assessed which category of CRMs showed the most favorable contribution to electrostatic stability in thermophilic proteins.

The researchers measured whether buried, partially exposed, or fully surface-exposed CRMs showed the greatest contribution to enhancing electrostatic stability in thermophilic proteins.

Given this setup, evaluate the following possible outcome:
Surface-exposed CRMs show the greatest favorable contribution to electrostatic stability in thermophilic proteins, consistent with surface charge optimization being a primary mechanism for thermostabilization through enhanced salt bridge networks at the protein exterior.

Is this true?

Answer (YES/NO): NO